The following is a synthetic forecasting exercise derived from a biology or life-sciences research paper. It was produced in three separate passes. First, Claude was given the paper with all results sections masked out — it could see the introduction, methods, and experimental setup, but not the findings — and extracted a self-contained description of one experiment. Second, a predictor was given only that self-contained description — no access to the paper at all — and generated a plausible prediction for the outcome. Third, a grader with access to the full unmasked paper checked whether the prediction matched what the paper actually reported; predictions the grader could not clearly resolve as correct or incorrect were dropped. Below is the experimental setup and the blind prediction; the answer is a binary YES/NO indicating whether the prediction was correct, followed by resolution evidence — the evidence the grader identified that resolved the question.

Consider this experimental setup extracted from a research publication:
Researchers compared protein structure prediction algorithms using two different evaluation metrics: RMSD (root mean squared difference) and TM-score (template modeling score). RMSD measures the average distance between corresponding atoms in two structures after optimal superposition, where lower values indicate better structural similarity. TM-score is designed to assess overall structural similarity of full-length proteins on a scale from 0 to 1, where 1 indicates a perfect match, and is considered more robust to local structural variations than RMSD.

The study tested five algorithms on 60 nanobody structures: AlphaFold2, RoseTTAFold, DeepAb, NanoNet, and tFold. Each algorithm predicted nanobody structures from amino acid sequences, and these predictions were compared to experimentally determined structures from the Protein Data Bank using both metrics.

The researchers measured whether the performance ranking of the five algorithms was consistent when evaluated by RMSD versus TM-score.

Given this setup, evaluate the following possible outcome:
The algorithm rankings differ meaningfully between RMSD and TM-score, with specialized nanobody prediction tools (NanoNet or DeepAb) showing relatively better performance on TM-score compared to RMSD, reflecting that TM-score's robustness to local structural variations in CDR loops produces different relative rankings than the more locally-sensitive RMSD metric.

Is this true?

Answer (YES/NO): NO